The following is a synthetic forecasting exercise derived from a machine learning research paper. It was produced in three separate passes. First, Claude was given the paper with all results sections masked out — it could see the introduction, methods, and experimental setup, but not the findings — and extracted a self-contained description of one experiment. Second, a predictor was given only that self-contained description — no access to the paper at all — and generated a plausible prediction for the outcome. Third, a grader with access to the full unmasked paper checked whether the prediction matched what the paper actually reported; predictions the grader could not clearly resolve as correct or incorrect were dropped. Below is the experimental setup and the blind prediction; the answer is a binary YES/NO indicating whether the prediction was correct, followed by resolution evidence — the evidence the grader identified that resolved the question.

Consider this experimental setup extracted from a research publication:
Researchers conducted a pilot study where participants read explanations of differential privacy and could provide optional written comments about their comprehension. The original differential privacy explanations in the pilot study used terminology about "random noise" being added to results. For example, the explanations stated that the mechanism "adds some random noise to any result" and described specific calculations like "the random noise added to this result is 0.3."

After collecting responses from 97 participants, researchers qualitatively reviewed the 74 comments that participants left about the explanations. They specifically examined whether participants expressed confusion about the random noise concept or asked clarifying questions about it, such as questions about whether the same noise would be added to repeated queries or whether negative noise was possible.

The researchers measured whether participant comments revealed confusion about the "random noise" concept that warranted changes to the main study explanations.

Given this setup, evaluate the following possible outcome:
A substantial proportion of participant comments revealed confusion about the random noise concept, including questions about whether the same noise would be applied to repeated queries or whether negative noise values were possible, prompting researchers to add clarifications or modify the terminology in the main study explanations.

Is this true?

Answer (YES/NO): YES